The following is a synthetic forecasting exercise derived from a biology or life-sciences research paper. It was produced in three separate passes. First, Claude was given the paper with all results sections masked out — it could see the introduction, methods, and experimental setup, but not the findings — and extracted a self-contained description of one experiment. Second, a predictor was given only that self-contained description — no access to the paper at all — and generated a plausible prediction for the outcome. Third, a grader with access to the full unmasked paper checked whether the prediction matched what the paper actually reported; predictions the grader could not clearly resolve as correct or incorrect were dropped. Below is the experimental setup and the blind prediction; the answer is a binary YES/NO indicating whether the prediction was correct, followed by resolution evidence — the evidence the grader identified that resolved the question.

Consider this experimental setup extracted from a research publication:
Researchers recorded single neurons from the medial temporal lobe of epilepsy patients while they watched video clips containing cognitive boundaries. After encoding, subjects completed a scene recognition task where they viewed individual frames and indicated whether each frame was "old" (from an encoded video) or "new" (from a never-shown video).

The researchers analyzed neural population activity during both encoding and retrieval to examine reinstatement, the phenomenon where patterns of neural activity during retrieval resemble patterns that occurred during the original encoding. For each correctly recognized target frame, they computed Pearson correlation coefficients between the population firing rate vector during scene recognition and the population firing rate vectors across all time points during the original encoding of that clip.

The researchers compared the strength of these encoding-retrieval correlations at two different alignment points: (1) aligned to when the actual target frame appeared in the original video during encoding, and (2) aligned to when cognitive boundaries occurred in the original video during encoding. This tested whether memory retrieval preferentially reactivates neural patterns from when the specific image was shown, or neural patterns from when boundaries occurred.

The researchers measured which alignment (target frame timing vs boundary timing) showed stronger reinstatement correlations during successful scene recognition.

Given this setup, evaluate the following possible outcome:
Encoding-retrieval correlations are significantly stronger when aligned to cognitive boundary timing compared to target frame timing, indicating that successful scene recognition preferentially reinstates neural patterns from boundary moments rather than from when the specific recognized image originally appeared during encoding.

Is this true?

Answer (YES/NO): YES